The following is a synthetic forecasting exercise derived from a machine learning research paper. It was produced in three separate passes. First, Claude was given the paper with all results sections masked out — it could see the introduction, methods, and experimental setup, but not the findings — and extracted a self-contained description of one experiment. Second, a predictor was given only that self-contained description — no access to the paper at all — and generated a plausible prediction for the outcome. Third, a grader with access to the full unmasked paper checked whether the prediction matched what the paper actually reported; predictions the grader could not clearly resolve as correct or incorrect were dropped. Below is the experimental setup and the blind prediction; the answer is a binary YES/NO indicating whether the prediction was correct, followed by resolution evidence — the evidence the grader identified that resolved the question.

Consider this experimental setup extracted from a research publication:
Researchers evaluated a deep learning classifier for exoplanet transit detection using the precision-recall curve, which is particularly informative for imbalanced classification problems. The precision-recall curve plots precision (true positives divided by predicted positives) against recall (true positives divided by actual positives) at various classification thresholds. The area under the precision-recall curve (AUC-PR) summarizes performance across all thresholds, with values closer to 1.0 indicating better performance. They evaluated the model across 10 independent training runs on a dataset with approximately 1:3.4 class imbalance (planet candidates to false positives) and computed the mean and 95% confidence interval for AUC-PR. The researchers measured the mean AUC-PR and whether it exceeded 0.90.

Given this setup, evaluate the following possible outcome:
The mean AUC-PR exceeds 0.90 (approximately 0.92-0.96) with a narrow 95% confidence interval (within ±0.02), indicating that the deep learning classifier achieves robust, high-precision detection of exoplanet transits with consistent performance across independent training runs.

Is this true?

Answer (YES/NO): YES